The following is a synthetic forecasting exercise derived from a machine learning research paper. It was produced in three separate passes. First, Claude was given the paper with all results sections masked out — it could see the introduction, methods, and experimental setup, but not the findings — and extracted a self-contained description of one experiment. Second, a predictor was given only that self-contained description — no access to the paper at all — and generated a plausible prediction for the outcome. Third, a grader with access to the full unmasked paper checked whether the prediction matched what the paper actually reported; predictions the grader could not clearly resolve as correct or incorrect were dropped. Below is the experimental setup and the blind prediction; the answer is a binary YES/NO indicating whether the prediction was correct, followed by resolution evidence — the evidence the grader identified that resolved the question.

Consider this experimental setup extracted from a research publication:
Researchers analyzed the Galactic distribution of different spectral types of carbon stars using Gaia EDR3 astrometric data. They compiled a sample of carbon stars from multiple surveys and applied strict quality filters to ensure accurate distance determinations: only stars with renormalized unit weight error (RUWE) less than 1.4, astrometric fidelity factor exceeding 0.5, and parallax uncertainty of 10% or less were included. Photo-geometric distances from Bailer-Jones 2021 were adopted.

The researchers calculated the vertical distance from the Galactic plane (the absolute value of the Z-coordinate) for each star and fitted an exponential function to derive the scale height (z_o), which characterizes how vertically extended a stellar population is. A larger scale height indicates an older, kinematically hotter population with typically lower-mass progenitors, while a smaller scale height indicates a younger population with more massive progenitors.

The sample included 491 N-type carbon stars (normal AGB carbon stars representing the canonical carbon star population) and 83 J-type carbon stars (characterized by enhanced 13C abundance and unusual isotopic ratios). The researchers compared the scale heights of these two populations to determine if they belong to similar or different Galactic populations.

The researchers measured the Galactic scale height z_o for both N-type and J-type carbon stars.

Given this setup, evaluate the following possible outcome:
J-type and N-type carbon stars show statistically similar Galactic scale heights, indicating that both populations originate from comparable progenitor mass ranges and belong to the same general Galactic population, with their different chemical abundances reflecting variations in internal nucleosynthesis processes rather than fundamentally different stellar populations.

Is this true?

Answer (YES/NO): NO